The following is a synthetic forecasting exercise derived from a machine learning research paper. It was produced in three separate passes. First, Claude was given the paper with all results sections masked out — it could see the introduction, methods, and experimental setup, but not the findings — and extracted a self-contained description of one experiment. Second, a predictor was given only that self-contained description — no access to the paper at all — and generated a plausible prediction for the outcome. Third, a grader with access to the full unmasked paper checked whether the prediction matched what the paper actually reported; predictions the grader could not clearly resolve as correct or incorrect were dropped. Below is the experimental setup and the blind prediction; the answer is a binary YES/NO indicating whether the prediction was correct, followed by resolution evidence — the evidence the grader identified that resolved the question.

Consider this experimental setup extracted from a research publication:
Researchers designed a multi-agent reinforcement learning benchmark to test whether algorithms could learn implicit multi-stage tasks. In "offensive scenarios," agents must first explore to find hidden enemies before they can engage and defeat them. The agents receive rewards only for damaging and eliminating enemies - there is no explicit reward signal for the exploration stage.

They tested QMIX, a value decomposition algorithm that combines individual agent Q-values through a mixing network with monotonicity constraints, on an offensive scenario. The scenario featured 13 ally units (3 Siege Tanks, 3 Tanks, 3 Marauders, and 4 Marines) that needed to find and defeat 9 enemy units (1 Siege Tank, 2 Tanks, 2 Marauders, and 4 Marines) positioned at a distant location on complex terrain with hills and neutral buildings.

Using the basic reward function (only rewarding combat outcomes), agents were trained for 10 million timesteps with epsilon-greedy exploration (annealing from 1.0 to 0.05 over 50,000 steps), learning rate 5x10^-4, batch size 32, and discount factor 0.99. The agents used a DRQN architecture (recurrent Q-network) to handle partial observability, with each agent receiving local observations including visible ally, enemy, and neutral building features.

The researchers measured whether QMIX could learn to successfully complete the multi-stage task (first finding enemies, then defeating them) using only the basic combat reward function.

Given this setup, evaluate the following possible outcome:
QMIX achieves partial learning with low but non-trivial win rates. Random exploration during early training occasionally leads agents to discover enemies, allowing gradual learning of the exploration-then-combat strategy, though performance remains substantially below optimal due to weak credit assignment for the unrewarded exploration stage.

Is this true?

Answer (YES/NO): NO